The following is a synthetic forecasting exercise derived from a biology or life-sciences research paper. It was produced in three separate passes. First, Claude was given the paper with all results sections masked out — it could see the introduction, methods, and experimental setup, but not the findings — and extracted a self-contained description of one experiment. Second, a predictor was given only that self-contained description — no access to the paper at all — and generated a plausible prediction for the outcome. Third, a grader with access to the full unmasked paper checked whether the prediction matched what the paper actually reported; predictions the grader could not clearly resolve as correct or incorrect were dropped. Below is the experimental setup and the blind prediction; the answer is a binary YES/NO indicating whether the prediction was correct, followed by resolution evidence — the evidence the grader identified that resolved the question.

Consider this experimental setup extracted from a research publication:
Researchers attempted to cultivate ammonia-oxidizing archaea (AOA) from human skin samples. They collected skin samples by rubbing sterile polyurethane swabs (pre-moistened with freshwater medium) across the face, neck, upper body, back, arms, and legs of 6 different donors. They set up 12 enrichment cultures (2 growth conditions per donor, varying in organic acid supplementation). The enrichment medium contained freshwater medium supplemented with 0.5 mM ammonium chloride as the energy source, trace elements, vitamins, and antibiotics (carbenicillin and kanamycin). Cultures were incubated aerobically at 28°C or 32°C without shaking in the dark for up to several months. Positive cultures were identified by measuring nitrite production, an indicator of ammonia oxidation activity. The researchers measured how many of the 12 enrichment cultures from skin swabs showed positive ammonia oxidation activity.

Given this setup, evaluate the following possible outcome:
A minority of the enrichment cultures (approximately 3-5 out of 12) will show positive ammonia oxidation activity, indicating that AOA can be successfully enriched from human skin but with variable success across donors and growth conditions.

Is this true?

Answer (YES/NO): NO